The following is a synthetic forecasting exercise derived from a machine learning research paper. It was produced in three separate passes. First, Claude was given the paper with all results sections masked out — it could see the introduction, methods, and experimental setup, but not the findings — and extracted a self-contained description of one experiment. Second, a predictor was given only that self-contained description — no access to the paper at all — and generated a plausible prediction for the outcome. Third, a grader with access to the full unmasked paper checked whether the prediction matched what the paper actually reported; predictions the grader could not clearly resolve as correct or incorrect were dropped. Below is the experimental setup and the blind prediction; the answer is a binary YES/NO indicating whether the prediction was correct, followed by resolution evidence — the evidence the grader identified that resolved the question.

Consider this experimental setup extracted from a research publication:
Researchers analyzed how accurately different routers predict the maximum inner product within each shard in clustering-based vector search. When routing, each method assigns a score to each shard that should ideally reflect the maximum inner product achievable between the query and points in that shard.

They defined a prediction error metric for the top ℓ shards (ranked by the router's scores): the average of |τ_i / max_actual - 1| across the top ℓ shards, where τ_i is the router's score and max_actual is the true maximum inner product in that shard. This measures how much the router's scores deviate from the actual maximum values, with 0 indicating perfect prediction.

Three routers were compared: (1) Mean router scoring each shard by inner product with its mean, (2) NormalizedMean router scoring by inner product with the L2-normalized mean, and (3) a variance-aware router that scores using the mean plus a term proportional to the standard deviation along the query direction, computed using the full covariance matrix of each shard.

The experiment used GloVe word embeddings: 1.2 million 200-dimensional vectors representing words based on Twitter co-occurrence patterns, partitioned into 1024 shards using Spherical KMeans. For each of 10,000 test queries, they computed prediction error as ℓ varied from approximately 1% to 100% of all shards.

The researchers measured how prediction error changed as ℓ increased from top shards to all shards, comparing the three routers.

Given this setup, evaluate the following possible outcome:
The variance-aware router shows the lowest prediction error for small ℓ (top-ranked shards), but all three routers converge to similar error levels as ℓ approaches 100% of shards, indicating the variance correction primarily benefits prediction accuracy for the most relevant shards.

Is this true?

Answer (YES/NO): NO